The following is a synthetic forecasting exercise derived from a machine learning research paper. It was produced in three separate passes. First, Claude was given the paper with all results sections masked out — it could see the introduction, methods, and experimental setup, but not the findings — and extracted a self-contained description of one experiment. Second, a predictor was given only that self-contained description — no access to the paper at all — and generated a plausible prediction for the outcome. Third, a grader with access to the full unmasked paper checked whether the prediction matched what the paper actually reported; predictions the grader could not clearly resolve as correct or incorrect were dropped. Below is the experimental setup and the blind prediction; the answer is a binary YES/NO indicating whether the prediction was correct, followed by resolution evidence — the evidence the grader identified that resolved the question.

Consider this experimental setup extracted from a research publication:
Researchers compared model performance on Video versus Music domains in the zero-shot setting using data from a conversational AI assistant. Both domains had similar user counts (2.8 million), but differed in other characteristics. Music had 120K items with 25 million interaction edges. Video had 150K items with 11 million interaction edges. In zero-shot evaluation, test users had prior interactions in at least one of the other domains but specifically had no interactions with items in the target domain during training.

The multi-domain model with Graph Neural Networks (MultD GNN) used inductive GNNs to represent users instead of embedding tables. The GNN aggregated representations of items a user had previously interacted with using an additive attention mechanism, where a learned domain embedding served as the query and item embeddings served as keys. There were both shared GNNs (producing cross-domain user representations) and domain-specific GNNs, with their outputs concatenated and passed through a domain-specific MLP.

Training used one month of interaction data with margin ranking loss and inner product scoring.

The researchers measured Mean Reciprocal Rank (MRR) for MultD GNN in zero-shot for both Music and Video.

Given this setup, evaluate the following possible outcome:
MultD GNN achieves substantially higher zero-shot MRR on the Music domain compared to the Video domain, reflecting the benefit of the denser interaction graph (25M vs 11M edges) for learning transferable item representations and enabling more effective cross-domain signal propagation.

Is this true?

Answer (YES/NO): YES